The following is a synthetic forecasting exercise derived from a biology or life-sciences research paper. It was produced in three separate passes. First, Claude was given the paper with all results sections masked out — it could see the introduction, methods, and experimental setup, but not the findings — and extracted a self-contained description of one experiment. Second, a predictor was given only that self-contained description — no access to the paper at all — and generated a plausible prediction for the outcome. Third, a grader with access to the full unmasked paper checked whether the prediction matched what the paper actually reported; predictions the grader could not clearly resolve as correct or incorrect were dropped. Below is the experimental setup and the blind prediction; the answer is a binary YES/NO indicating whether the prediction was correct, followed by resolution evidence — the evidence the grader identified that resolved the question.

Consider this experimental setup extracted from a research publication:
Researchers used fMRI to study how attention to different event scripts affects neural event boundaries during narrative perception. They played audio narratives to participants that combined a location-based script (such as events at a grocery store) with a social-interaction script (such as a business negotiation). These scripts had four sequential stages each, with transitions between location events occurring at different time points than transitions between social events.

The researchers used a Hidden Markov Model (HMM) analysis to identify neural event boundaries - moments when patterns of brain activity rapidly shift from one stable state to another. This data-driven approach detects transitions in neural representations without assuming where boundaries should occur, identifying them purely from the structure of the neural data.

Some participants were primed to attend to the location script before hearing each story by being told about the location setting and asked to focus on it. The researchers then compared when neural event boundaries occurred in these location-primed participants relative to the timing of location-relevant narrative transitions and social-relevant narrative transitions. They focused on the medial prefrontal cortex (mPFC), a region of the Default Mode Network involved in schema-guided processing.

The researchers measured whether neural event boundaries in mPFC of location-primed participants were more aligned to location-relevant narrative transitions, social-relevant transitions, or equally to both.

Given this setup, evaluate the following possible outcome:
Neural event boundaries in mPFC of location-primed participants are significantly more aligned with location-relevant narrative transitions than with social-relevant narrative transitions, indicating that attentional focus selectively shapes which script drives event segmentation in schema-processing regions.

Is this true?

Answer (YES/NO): YES